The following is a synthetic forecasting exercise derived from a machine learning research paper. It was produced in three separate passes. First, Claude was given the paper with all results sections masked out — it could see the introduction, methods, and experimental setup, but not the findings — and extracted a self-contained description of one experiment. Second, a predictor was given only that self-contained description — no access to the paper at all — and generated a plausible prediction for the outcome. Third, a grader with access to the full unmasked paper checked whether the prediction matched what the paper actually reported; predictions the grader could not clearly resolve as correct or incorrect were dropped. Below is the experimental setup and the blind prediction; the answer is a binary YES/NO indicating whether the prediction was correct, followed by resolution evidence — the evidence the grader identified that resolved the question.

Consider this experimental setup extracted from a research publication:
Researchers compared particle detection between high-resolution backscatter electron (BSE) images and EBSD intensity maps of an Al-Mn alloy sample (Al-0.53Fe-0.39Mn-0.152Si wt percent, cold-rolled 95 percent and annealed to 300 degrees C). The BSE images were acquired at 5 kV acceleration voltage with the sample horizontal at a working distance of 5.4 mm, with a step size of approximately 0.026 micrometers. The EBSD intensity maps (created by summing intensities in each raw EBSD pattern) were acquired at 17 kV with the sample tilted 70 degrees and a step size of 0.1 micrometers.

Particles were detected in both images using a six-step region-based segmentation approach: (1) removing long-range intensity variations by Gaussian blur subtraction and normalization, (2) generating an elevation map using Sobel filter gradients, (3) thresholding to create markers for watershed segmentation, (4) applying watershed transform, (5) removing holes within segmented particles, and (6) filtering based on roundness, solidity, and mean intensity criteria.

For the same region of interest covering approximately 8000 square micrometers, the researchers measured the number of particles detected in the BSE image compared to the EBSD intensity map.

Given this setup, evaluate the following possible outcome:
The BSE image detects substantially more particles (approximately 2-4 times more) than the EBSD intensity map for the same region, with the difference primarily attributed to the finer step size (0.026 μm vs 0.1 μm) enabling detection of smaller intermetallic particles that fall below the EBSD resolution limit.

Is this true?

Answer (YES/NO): NO